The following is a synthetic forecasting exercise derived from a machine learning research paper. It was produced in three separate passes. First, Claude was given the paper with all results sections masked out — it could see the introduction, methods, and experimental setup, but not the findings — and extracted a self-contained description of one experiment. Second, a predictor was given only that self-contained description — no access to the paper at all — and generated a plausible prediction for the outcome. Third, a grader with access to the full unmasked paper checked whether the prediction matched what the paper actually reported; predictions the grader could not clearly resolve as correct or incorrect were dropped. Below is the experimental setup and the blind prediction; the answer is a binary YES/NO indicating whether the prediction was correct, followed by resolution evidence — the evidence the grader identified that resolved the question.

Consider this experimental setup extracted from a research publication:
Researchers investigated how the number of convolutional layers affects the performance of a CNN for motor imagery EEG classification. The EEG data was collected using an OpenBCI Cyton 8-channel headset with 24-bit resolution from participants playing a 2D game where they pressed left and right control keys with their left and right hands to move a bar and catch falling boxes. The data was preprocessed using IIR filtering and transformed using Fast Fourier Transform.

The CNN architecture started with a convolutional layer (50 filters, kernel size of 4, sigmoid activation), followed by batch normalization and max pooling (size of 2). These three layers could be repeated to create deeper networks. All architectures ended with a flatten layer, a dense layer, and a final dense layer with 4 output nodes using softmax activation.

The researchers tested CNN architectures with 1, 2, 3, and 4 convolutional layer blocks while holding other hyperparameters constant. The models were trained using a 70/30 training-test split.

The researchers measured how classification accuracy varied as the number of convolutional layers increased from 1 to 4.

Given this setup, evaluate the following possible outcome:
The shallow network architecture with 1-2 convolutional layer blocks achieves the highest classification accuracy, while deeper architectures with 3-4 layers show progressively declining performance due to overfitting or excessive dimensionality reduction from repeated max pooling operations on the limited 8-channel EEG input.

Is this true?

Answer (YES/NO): NO